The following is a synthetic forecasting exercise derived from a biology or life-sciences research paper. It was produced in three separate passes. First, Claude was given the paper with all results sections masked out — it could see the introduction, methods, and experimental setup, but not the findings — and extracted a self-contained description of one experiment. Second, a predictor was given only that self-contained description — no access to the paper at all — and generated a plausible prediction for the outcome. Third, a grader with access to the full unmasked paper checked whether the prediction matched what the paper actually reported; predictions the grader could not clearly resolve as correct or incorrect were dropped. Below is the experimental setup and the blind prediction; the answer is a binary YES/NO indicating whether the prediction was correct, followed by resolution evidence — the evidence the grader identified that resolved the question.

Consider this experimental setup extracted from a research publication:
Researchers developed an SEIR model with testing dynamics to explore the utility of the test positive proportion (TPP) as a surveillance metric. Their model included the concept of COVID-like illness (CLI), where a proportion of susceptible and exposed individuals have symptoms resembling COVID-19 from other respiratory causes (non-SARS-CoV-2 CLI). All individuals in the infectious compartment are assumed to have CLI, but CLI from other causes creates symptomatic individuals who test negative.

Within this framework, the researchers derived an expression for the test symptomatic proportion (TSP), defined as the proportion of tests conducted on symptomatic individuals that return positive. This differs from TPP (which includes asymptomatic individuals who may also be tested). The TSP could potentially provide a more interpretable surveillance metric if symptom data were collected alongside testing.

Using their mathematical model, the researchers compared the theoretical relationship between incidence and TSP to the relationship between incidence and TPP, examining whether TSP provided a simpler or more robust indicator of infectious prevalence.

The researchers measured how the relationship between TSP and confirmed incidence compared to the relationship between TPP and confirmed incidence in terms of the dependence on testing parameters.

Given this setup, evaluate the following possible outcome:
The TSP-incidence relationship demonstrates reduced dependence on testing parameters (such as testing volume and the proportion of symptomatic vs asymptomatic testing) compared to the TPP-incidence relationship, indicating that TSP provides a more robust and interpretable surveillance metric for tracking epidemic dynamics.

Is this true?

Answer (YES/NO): NO